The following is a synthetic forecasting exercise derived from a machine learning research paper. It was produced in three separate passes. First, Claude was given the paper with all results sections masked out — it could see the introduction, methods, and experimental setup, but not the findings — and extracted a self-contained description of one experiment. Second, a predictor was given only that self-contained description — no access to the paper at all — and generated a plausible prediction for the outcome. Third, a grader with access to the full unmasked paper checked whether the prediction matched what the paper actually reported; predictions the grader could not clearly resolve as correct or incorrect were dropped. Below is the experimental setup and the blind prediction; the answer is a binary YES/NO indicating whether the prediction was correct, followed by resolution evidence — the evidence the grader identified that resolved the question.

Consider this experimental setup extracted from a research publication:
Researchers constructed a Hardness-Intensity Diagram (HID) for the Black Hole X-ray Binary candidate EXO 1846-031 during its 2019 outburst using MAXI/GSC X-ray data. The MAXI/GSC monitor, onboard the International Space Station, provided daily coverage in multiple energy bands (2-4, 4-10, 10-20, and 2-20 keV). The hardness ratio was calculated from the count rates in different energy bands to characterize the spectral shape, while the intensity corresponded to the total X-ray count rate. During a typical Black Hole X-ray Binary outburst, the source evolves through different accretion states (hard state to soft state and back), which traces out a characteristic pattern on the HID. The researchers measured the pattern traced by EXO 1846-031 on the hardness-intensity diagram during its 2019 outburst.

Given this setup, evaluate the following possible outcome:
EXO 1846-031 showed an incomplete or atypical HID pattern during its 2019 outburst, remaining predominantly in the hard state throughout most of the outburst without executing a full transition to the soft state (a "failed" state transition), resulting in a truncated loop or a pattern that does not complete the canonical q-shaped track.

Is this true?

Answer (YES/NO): NO